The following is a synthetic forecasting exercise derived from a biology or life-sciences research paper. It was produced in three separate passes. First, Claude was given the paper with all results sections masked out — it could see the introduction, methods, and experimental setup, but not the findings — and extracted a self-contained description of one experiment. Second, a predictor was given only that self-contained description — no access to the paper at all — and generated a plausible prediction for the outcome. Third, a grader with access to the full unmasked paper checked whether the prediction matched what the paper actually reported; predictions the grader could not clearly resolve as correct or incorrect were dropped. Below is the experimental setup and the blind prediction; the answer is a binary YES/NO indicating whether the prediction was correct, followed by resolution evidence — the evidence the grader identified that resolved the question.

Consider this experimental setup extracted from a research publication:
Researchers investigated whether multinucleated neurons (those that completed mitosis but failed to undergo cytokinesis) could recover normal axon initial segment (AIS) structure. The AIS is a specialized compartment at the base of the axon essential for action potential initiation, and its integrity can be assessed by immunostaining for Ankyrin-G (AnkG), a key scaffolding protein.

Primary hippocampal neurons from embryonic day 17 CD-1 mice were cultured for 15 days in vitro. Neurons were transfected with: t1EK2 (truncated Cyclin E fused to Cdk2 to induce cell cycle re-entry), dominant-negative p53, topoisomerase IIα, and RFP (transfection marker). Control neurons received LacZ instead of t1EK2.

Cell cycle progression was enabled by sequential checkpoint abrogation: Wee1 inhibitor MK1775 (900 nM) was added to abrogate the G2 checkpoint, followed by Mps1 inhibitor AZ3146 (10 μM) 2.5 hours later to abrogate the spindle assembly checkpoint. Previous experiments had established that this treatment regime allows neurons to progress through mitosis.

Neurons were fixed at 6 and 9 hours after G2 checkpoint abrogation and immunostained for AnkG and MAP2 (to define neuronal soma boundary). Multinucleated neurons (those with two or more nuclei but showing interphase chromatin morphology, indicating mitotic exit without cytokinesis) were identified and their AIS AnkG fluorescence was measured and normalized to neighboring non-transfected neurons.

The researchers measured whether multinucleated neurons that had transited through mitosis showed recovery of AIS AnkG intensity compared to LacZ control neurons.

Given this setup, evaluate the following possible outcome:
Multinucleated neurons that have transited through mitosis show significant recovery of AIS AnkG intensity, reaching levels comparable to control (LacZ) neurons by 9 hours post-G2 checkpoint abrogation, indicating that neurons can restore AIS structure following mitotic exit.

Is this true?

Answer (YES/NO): YES